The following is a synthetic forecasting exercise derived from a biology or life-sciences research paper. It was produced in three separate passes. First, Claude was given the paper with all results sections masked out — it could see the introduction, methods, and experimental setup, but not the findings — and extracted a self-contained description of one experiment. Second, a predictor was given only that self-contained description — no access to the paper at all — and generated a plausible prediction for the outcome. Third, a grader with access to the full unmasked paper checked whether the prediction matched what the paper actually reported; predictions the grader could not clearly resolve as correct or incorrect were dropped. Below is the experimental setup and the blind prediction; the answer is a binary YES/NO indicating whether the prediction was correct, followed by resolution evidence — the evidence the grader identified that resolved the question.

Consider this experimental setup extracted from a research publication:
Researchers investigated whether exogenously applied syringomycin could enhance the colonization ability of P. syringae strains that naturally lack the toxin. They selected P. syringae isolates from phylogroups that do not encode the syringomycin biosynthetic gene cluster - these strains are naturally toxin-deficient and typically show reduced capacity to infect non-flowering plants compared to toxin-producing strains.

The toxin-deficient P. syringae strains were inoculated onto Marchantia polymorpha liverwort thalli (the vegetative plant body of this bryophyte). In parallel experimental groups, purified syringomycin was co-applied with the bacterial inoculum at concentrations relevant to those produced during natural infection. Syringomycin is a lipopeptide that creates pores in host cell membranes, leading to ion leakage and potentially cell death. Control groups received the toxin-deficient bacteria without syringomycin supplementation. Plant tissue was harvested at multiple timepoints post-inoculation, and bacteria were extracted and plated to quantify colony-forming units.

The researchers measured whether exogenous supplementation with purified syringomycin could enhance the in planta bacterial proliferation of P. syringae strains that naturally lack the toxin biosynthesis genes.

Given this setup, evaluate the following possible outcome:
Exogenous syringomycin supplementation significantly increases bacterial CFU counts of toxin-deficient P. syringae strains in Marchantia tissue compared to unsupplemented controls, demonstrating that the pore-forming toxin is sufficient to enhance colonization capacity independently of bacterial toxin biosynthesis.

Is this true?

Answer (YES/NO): YES